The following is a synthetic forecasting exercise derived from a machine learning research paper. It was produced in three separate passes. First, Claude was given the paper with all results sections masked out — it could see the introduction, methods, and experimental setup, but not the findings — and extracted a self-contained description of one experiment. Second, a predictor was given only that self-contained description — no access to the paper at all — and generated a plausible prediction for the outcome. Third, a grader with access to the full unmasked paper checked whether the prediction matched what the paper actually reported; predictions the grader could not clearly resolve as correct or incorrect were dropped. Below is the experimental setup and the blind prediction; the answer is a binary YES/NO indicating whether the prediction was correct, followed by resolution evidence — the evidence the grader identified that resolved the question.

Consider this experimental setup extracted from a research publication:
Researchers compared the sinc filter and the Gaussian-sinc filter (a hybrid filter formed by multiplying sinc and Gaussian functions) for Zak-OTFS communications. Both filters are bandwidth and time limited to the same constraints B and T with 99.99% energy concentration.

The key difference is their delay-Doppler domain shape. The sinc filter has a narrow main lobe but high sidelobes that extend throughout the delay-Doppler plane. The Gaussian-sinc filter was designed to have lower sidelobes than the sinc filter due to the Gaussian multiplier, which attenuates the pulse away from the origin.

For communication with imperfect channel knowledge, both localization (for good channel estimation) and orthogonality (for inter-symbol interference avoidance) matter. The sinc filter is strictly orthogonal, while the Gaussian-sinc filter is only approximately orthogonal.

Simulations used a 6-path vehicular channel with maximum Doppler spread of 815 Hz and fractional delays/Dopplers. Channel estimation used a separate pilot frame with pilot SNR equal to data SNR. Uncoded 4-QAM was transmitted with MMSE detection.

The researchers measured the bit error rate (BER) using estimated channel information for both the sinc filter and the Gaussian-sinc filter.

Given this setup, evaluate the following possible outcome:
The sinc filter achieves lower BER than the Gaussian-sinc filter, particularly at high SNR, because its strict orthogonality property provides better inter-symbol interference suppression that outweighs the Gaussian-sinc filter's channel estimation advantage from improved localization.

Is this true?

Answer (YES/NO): NO